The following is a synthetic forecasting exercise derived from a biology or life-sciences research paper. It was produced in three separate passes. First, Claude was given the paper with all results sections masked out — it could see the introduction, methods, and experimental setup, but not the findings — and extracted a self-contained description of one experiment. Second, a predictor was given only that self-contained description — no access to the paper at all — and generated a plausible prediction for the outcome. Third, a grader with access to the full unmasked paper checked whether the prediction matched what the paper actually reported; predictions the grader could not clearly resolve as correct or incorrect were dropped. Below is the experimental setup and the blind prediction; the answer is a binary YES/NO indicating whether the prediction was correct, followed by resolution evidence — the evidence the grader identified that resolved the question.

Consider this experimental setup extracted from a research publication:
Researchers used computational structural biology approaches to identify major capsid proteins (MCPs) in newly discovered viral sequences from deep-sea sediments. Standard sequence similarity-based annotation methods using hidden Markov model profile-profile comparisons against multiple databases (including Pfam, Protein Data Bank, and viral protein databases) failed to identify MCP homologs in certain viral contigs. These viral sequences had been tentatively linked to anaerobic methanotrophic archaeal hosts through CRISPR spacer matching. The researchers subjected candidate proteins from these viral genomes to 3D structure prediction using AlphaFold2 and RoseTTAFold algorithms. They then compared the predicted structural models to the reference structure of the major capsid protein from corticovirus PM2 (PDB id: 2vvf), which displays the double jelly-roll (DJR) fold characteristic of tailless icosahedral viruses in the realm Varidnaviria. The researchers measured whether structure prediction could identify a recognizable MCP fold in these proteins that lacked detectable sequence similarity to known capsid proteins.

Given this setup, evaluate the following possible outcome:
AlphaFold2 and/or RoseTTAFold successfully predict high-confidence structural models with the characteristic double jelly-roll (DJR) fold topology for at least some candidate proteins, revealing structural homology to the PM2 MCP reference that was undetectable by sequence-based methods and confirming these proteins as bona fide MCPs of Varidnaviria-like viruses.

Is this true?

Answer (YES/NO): YES